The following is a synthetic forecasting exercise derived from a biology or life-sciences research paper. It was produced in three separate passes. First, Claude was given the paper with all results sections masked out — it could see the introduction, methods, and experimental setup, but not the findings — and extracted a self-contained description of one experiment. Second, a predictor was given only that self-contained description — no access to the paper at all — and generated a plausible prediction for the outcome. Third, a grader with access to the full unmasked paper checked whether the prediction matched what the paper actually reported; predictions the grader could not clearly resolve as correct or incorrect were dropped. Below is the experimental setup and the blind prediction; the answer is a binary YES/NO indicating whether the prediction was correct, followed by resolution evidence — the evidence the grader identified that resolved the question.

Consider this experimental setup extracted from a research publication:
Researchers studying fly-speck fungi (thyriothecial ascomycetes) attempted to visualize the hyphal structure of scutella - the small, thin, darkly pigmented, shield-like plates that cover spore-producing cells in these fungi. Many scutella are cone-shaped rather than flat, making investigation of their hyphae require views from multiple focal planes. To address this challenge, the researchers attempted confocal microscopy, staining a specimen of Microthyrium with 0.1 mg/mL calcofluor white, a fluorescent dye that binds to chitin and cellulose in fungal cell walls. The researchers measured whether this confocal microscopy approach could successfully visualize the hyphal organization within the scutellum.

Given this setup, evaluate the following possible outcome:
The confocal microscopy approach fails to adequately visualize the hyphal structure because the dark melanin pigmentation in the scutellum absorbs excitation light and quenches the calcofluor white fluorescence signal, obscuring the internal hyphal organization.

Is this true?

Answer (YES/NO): NO